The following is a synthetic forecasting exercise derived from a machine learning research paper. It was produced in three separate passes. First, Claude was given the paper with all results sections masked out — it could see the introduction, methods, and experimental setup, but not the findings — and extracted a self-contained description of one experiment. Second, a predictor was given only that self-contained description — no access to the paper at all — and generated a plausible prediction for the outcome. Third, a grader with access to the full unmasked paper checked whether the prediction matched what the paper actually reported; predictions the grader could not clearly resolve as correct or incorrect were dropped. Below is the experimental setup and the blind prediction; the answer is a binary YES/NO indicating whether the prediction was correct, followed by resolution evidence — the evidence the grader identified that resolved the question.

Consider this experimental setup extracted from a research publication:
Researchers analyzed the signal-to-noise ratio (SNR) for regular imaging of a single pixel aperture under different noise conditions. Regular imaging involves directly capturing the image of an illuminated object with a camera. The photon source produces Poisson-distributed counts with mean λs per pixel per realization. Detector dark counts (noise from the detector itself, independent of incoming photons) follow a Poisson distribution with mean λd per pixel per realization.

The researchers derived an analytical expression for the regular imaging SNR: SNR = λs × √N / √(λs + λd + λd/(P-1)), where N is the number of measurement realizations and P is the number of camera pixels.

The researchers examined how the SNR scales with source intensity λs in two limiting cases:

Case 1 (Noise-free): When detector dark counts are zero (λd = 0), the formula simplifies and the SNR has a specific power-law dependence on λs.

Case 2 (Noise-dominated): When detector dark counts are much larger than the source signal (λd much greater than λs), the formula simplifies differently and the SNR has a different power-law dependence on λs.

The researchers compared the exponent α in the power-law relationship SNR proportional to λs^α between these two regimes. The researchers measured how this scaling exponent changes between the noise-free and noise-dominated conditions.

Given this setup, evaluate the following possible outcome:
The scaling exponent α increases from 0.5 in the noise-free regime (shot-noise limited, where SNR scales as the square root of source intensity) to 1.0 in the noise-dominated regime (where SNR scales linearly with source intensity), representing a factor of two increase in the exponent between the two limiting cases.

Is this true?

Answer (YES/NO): YES